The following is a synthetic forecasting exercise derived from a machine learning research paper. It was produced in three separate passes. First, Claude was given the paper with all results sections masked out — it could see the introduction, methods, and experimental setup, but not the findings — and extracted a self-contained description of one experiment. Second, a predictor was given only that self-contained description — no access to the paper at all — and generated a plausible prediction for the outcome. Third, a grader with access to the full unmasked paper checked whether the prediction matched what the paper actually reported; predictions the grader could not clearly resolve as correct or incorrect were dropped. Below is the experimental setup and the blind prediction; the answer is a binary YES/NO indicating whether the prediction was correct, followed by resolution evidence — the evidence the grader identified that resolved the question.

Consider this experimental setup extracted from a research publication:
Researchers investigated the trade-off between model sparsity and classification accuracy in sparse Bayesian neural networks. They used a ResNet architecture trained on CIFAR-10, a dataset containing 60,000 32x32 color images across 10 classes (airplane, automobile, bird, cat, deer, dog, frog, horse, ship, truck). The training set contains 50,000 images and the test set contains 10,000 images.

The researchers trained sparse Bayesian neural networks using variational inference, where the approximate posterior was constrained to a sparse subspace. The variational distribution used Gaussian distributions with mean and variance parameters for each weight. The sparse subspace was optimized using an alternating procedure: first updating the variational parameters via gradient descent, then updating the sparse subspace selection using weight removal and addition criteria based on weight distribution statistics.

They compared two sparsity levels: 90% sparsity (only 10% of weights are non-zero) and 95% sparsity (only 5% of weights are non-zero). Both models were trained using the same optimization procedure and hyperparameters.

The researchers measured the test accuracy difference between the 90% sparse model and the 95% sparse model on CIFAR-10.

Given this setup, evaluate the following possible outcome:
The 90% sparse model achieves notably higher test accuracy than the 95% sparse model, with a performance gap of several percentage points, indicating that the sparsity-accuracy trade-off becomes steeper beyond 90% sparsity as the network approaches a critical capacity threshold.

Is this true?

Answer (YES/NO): NO